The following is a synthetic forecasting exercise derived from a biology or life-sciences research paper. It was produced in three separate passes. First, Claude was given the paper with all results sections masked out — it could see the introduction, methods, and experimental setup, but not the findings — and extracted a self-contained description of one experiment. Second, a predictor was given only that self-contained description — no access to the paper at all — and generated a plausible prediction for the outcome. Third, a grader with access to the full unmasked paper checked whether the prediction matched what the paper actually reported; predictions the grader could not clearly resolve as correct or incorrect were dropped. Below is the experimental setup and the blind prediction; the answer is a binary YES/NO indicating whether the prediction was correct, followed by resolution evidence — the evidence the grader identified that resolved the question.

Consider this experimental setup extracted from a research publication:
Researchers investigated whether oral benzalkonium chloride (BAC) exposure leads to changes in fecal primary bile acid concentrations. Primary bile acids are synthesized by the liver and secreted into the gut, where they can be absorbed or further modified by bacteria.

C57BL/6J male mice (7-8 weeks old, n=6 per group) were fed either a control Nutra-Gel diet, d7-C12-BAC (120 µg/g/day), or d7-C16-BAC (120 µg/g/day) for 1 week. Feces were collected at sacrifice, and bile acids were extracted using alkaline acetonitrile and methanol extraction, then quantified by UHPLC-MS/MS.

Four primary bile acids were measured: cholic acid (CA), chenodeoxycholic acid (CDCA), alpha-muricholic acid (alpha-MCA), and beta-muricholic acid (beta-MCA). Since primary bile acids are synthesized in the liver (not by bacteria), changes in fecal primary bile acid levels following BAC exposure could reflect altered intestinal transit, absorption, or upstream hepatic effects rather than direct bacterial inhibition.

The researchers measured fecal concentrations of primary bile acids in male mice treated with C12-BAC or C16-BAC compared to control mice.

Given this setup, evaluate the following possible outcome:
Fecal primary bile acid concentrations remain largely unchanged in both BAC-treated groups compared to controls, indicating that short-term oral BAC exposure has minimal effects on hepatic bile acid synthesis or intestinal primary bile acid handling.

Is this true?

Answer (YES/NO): NO